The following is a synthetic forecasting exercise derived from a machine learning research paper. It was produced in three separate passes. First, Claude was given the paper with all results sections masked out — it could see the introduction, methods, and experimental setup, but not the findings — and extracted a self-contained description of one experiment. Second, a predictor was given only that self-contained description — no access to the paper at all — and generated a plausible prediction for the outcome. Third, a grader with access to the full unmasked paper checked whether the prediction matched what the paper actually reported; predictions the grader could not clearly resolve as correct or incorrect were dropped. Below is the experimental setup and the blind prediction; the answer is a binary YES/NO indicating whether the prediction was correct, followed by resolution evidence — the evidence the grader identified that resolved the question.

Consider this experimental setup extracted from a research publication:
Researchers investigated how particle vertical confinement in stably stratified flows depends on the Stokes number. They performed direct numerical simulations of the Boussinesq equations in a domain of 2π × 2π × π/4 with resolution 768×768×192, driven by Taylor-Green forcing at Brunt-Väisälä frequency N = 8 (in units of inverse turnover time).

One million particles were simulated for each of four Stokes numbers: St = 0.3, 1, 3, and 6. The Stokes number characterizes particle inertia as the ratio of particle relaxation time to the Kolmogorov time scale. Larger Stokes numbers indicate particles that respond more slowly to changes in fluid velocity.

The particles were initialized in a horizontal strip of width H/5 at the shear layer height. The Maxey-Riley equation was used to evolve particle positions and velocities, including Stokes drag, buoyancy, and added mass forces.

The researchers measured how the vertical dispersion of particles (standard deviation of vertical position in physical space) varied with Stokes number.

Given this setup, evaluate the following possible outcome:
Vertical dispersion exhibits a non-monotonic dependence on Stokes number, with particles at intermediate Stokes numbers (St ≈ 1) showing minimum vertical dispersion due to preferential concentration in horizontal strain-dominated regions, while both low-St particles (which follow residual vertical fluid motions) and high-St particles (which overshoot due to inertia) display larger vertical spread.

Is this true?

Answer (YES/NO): NO